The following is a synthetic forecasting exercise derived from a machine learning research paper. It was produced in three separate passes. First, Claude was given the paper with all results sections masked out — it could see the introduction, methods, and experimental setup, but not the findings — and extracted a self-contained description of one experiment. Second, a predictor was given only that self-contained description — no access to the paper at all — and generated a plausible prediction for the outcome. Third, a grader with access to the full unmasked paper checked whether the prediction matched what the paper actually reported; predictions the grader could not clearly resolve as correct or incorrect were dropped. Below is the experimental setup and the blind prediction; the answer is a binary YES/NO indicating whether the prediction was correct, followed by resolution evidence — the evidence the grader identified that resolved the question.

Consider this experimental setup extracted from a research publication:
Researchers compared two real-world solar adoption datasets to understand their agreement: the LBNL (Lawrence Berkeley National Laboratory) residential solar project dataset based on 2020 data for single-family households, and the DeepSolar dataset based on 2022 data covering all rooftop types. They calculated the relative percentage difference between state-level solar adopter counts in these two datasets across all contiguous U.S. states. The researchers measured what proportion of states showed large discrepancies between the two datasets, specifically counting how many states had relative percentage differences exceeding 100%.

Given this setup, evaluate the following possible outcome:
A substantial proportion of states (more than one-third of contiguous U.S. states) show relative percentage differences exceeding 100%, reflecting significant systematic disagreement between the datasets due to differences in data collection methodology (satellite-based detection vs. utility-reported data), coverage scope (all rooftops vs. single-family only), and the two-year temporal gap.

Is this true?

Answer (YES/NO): NO